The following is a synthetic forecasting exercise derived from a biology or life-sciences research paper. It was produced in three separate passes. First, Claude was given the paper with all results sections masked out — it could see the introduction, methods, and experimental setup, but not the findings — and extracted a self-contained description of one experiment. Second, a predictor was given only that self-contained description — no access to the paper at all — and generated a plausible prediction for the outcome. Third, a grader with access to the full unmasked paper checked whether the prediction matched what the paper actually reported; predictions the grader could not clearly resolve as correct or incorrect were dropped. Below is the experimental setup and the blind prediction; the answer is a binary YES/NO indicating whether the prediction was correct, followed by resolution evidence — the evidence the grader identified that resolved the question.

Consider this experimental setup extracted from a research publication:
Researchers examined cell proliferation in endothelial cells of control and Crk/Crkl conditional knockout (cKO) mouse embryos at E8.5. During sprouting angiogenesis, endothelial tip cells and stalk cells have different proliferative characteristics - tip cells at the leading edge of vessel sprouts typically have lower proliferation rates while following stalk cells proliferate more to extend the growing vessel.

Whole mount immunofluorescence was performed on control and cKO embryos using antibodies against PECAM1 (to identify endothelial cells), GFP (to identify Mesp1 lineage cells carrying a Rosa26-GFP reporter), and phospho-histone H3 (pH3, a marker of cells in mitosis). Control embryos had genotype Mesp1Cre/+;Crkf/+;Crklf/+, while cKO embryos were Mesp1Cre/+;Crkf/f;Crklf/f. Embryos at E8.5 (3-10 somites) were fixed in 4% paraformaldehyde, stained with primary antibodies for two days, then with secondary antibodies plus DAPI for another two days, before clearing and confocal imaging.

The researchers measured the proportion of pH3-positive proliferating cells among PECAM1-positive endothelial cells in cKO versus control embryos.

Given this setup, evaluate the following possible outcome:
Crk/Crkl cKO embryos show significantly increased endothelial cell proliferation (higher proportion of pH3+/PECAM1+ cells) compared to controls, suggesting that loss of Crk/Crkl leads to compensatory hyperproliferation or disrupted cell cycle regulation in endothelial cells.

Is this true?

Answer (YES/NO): NO